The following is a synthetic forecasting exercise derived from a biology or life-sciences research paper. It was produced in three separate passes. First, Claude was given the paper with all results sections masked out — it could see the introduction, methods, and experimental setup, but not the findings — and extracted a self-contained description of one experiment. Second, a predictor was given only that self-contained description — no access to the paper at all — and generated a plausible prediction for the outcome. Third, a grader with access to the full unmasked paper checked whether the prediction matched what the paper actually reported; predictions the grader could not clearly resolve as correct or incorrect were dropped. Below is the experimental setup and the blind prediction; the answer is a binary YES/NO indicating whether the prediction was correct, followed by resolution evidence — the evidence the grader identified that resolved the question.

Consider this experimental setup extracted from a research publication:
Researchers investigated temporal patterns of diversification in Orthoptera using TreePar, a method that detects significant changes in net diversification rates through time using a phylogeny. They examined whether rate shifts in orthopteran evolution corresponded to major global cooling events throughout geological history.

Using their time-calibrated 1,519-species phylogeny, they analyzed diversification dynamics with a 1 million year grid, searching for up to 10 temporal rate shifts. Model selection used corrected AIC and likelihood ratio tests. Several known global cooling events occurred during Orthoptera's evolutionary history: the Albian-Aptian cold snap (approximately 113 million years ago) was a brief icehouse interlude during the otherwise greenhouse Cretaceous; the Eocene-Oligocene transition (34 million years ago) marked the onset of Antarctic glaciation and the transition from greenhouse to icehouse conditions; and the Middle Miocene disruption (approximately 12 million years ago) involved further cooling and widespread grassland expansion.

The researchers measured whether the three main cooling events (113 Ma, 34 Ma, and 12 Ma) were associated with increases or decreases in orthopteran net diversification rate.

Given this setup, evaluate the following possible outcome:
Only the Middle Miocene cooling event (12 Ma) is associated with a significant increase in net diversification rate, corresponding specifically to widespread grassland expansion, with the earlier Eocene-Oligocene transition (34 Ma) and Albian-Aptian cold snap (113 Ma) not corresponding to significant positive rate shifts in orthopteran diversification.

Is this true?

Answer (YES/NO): NO